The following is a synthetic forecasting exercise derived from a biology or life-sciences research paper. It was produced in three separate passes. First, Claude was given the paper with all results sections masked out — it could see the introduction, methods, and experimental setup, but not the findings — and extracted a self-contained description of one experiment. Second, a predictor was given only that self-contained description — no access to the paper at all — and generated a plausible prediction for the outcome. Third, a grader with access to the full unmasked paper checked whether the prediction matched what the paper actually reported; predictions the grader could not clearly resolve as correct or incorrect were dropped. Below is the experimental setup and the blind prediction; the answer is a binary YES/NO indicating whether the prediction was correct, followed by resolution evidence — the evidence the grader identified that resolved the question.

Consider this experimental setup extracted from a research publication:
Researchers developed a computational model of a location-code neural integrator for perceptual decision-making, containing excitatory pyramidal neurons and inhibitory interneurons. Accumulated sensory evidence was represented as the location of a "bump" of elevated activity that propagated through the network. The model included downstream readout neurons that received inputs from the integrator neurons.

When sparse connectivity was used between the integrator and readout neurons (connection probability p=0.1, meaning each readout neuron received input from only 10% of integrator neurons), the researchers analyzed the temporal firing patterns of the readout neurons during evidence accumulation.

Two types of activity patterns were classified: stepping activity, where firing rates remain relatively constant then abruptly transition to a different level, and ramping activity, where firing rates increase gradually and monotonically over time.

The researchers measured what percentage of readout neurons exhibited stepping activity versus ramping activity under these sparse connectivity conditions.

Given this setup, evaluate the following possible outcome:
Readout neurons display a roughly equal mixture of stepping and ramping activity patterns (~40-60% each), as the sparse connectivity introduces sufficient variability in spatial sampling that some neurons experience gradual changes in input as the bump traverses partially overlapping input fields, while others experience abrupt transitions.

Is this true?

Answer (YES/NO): NO